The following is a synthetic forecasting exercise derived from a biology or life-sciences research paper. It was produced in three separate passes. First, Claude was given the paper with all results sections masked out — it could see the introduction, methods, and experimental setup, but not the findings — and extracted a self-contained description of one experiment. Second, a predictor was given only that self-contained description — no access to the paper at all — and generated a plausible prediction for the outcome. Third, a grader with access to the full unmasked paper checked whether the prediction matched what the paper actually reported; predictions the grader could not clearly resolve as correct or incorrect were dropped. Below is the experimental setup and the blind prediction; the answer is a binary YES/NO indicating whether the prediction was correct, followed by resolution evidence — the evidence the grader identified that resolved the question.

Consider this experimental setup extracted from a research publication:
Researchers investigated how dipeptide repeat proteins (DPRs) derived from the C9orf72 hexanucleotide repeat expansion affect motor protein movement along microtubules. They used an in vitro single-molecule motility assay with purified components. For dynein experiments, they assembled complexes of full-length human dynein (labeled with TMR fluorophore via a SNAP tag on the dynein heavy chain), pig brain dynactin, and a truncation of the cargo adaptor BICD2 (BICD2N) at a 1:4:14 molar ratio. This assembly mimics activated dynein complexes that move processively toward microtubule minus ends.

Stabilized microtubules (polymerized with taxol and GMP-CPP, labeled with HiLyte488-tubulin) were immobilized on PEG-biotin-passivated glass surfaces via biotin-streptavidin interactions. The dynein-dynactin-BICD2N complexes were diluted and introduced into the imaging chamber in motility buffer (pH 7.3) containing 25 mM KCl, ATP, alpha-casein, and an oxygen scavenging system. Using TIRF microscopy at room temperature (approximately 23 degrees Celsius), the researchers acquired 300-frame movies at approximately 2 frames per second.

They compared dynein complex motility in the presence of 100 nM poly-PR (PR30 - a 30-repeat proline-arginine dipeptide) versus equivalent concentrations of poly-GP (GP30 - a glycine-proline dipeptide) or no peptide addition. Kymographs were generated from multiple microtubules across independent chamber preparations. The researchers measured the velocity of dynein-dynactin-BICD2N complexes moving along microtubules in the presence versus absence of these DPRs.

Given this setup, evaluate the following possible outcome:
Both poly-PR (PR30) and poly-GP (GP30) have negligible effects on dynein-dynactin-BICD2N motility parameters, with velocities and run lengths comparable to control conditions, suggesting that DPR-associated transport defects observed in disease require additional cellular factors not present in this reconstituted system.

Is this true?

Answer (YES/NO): NO